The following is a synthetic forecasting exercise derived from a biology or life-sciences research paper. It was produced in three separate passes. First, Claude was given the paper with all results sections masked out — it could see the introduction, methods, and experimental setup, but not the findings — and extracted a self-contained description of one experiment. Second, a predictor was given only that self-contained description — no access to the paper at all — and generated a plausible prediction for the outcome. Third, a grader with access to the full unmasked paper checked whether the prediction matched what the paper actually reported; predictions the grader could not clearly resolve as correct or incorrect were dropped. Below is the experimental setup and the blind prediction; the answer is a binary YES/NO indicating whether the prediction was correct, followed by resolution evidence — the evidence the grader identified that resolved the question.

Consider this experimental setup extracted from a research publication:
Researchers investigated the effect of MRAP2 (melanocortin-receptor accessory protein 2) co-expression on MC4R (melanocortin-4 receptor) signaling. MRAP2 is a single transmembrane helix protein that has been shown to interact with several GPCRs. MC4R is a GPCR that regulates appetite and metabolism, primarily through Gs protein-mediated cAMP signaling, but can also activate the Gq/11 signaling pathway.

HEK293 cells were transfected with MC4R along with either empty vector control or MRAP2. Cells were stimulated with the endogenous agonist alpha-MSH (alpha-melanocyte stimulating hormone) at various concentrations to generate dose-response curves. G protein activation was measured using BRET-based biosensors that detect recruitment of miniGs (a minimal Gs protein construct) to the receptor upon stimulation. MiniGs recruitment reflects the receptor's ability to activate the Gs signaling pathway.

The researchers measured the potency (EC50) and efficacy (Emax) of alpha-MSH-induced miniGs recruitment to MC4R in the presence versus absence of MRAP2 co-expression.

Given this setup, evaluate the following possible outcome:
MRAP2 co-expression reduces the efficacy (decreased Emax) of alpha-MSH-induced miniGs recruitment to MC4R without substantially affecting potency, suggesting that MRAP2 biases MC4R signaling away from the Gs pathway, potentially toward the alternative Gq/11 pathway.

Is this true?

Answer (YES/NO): NO